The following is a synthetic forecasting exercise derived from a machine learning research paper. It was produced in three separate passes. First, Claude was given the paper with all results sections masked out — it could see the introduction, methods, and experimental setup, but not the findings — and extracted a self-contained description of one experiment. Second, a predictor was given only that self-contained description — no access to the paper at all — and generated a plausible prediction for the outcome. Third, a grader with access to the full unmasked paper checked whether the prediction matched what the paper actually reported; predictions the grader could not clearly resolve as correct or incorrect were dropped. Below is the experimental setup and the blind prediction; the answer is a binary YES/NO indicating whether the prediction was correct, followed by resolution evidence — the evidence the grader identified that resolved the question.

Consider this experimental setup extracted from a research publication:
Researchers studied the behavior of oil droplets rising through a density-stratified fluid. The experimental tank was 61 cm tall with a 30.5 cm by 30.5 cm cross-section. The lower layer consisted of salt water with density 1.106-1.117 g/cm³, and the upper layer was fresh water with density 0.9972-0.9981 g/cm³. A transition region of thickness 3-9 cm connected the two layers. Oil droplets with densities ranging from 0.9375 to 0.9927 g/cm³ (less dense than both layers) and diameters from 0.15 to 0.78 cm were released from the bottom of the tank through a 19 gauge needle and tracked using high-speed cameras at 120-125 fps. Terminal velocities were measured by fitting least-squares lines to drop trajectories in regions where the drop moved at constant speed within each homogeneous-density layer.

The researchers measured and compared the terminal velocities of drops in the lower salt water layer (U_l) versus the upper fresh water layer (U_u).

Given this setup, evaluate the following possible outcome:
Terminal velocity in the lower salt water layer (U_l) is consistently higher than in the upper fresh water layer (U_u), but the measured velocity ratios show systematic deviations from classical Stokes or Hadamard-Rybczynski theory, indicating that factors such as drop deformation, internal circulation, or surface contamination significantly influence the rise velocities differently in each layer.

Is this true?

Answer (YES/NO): NO